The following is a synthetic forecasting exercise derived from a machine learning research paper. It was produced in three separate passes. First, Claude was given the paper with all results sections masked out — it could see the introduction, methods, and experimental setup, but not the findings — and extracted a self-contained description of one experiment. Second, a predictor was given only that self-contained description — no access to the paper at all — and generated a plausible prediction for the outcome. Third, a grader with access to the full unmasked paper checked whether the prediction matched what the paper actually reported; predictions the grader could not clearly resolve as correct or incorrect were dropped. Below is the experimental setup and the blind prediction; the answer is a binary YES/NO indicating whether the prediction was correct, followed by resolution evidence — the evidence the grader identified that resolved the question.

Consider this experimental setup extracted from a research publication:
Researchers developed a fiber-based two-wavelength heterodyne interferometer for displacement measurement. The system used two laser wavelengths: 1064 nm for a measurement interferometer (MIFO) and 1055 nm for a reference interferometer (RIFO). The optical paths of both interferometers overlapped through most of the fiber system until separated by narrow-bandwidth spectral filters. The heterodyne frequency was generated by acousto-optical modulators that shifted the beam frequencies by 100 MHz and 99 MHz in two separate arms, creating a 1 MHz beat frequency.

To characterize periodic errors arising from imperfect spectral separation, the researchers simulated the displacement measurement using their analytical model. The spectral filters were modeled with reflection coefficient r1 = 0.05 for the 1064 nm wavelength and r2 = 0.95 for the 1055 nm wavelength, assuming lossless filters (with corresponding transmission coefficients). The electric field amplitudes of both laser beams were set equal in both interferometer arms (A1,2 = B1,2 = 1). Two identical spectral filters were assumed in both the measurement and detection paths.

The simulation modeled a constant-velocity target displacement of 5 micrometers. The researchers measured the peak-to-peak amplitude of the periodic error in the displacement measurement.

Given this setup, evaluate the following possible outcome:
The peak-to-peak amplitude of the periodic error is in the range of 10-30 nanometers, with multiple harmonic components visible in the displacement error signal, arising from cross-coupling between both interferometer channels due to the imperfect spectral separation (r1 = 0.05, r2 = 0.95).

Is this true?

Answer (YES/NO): NO